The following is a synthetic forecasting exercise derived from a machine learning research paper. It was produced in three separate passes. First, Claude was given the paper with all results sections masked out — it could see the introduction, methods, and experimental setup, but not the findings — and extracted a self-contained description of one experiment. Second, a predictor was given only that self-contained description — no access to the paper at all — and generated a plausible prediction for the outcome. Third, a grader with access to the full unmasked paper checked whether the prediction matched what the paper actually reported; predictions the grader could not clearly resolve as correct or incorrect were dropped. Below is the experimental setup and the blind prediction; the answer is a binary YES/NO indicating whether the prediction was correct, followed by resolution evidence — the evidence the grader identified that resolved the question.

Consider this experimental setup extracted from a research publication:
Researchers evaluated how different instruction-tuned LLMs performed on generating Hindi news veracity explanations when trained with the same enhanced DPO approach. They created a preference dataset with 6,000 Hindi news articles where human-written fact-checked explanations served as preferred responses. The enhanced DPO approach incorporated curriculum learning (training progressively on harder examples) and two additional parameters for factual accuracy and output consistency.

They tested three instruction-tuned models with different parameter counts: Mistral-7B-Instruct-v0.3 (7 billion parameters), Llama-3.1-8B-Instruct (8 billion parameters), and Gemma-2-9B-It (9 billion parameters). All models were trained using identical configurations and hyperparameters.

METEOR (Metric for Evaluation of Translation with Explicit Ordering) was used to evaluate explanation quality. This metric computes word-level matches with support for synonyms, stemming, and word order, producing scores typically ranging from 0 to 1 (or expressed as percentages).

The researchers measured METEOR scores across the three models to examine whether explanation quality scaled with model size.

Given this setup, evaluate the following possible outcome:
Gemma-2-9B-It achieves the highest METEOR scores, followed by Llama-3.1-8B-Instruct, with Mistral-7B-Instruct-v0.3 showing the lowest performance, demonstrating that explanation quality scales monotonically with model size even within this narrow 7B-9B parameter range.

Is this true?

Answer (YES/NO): YES